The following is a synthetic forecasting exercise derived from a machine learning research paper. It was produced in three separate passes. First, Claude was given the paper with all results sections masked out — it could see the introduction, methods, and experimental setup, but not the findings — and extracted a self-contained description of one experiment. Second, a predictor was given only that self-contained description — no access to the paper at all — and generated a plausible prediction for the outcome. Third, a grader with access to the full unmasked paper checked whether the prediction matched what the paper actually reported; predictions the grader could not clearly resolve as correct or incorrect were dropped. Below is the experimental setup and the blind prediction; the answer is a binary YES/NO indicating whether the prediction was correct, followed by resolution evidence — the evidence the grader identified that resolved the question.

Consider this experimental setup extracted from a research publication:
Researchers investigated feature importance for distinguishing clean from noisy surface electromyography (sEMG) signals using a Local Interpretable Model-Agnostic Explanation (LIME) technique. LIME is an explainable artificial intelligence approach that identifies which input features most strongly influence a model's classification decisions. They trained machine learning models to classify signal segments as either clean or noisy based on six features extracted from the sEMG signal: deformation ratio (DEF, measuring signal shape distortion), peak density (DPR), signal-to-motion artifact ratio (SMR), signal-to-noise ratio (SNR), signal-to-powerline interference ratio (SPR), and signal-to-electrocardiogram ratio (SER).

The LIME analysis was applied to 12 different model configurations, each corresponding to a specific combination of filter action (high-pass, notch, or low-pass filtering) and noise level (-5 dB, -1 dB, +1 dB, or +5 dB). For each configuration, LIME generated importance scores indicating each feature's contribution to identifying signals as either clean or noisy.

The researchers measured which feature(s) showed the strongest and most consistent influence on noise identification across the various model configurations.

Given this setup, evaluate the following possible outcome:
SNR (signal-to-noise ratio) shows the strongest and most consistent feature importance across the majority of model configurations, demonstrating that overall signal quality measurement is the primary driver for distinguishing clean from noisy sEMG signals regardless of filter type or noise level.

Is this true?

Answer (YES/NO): NO